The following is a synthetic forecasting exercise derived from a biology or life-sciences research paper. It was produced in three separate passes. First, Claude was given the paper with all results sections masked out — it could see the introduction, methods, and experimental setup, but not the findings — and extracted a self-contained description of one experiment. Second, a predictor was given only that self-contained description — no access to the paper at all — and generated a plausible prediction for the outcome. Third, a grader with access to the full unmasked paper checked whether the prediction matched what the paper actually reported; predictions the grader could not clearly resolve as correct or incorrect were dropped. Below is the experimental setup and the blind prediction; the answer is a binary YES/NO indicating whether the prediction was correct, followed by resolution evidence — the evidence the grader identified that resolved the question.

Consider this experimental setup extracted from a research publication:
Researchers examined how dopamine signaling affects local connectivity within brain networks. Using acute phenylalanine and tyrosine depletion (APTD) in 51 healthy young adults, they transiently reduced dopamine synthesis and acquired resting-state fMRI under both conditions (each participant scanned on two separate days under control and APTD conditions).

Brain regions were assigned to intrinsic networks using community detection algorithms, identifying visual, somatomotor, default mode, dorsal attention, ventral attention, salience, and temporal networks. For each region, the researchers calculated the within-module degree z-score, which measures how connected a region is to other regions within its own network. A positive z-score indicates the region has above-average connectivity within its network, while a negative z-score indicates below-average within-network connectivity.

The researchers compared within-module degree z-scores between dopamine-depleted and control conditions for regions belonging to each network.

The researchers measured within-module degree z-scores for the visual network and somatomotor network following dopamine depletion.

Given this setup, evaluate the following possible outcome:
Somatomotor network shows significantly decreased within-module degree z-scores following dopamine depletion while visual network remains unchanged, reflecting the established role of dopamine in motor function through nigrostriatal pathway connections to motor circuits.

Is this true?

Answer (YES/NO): NO